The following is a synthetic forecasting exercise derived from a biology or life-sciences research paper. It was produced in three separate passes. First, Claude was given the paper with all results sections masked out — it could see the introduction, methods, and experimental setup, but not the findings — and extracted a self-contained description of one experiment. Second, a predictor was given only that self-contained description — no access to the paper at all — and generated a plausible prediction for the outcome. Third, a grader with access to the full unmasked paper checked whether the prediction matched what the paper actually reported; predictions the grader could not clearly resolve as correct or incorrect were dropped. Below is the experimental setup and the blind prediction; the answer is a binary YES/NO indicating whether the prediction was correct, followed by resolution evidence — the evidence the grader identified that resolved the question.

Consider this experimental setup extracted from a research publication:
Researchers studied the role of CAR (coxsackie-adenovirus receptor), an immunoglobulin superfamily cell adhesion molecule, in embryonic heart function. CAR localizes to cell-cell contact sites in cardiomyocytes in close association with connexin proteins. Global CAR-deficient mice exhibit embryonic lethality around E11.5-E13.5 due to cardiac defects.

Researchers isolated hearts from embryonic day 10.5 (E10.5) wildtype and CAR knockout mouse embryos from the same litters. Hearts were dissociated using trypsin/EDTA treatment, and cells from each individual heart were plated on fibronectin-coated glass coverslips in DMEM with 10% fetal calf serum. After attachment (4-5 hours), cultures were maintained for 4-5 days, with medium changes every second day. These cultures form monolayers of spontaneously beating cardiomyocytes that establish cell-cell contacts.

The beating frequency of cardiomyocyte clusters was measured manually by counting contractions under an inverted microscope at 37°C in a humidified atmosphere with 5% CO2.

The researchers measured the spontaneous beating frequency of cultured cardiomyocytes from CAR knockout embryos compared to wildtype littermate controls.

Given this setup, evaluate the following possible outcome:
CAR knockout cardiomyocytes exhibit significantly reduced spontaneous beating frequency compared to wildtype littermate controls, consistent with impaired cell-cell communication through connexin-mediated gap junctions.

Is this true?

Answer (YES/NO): NO